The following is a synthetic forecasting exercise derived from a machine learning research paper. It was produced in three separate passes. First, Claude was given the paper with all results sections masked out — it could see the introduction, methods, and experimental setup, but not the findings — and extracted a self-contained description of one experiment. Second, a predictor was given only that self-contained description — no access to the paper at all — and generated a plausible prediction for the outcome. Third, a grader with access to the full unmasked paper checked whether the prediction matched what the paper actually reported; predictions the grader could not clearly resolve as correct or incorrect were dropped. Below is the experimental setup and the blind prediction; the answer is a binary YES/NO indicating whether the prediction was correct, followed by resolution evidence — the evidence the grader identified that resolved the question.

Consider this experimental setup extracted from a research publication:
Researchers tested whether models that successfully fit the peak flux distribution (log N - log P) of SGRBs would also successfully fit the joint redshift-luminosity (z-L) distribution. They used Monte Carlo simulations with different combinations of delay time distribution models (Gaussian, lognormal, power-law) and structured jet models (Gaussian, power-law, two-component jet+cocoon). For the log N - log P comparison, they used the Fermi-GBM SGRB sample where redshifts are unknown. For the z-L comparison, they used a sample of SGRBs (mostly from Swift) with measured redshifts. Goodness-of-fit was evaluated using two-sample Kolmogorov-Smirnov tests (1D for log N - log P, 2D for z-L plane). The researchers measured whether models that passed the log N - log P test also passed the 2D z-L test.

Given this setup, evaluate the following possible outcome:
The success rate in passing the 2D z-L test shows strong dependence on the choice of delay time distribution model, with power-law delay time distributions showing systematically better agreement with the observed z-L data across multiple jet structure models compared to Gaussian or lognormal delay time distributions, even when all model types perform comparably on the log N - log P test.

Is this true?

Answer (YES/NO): NO